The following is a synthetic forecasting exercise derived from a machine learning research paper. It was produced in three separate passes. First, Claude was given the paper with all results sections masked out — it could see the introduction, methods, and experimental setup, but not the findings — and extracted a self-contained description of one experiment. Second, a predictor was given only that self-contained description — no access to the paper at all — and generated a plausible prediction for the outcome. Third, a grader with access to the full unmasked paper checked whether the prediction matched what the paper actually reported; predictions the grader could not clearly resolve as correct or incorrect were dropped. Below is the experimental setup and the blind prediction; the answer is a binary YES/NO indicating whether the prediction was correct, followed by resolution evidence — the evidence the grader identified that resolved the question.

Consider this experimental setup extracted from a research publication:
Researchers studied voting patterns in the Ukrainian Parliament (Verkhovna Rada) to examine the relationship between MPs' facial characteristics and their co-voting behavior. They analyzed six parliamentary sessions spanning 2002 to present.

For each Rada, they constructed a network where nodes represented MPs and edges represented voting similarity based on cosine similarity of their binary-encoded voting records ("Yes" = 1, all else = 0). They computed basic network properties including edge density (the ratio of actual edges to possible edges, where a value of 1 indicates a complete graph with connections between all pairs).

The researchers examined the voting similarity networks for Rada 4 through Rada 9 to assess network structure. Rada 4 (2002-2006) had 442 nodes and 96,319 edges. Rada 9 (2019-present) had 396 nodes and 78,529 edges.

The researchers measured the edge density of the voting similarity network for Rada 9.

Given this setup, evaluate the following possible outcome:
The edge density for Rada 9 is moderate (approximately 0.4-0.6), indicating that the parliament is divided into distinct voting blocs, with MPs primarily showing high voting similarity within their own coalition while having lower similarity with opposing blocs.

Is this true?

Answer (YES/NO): NO